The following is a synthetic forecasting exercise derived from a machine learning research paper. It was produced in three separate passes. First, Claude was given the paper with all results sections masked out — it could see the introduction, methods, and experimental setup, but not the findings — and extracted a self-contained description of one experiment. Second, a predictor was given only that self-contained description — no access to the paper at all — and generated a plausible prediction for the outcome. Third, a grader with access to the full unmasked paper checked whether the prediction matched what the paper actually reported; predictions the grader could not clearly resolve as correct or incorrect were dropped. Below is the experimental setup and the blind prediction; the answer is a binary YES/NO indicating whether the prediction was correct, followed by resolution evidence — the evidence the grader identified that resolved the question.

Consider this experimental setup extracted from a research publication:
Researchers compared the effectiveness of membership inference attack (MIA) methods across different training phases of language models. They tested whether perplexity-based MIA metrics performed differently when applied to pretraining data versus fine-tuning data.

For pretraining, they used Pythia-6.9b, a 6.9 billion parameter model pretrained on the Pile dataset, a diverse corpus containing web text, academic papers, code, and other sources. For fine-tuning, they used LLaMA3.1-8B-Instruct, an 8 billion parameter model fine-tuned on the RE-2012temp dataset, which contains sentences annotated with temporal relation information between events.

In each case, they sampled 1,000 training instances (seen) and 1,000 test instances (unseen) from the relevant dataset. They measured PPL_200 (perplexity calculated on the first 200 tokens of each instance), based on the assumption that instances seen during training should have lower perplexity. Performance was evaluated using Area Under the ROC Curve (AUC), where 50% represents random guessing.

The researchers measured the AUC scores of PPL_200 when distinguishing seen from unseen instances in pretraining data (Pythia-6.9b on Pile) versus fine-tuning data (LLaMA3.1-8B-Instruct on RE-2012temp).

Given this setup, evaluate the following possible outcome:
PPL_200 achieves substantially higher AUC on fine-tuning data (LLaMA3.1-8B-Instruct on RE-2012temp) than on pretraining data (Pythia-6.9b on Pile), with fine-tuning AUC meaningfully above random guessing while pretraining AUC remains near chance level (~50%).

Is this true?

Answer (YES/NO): YES